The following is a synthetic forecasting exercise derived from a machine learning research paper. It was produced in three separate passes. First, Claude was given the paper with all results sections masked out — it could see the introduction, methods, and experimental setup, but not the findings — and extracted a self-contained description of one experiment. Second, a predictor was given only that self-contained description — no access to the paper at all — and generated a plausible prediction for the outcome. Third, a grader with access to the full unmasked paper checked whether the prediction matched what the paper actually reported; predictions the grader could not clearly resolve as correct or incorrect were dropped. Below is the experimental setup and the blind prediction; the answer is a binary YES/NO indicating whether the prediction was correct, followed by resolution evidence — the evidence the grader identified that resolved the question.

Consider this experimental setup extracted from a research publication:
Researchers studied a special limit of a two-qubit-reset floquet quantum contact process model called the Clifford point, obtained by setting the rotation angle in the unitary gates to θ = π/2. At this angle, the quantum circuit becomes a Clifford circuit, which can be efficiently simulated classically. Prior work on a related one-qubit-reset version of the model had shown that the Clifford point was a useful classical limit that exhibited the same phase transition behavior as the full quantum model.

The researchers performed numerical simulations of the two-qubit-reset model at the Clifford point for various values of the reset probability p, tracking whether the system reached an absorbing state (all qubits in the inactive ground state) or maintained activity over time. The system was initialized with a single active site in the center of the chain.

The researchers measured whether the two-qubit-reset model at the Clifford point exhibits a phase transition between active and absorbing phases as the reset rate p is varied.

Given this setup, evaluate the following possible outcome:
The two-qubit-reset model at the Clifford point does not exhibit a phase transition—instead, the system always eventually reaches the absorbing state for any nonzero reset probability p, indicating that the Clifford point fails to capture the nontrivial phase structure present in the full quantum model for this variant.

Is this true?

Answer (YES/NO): YES